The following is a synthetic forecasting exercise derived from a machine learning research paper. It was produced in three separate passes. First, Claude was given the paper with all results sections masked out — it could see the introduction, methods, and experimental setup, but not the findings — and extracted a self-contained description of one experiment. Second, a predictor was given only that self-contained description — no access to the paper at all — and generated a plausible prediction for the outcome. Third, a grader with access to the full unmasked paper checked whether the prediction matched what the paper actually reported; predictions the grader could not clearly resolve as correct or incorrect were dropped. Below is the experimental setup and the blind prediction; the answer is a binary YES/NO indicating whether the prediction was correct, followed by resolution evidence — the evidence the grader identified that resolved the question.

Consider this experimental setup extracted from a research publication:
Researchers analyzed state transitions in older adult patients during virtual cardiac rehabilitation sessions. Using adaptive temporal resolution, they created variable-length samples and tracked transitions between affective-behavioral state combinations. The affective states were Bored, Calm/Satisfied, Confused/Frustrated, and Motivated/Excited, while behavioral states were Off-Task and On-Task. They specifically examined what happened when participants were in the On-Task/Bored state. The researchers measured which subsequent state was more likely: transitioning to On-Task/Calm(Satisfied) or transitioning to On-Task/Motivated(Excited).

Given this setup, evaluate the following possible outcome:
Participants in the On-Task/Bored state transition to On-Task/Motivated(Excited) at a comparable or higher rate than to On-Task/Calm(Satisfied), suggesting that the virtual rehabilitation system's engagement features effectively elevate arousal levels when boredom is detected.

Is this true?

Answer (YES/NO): NO